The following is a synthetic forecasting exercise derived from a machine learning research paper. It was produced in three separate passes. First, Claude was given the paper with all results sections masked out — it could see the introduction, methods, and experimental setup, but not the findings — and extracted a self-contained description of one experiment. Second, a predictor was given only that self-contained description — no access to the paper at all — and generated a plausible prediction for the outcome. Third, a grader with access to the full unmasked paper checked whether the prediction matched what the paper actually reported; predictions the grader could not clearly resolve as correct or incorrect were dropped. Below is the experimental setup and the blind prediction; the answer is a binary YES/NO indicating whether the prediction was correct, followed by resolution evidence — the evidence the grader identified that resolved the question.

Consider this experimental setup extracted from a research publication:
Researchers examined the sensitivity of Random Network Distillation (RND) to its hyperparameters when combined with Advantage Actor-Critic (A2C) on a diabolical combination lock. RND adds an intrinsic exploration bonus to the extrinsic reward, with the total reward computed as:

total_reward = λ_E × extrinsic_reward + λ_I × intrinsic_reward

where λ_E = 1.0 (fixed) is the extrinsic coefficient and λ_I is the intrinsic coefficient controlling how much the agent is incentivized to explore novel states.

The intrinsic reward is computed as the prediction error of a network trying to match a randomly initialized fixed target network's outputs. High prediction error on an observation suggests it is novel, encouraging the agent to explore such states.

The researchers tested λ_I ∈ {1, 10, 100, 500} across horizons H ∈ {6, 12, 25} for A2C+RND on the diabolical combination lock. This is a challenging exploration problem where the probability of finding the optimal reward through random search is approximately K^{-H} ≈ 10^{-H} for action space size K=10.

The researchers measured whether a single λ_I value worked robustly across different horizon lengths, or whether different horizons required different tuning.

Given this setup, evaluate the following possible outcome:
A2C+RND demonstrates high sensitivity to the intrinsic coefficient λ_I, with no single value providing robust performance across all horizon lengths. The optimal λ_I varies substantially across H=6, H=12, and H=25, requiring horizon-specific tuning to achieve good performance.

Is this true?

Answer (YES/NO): NO